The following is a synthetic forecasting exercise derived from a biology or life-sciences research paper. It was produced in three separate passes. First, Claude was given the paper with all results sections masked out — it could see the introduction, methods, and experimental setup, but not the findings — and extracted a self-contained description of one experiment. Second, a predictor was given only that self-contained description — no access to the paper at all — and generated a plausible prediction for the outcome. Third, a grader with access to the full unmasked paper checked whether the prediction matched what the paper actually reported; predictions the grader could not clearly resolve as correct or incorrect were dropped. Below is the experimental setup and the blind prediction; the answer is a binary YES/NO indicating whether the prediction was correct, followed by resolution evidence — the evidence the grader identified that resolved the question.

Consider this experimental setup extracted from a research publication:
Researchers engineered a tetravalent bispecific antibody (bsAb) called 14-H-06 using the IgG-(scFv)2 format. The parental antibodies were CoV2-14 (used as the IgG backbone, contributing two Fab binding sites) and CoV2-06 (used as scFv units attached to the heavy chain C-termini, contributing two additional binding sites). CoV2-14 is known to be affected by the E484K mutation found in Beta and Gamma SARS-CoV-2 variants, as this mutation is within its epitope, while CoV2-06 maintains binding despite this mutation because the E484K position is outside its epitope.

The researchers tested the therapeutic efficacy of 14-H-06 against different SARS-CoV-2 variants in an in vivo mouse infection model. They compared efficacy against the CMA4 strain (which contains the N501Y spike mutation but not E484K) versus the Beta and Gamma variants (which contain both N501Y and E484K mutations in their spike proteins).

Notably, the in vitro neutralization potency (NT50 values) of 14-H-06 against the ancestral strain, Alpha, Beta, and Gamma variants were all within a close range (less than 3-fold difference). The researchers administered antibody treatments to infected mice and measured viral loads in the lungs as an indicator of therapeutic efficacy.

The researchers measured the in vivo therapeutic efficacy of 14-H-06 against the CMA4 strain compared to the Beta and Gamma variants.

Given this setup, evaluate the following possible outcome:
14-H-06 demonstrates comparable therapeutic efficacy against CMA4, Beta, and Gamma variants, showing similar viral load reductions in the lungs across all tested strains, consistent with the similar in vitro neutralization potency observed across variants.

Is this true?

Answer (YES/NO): NO